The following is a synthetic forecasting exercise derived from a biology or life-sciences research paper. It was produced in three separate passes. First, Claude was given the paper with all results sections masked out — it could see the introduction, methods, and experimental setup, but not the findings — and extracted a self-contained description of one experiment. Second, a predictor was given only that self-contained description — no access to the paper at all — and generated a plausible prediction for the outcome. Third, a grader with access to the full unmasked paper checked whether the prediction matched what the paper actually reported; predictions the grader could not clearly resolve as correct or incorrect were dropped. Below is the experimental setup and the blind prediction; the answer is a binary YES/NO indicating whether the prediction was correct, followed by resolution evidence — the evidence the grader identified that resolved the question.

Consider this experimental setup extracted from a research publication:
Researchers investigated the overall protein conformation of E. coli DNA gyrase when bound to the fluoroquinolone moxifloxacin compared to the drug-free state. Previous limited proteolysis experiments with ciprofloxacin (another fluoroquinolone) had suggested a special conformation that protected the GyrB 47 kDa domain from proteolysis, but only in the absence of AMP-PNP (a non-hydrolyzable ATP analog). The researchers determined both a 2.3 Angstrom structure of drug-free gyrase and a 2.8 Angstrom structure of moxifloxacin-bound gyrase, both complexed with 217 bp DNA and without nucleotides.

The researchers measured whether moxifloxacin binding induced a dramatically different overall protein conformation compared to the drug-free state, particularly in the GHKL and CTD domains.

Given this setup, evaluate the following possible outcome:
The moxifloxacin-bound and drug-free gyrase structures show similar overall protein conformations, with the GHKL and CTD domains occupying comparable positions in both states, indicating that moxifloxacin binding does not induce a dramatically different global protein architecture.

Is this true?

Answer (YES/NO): YES